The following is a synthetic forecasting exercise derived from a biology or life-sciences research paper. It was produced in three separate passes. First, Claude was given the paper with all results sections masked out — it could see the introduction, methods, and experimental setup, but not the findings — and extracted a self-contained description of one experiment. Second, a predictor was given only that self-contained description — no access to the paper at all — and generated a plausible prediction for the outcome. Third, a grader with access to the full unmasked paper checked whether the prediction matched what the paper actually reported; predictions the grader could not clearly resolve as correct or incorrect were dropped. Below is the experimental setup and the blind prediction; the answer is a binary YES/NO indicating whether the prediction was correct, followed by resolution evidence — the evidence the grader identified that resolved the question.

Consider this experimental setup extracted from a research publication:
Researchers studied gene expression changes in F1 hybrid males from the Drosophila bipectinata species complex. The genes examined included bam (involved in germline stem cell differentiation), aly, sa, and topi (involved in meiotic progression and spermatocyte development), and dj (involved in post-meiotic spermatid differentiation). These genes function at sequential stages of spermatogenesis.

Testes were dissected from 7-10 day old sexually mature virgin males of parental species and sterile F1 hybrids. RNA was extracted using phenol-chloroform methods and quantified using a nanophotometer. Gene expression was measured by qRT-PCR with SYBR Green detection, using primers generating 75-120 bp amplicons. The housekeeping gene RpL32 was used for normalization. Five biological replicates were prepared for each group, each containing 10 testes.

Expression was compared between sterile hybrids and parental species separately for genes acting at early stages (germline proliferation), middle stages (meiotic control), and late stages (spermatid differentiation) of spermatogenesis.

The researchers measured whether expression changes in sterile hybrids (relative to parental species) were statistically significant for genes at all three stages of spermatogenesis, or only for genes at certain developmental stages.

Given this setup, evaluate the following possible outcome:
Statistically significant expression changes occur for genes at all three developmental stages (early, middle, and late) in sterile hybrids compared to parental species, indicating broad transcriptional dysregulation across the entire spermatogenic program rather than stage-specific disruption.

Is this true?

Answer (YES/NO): YES